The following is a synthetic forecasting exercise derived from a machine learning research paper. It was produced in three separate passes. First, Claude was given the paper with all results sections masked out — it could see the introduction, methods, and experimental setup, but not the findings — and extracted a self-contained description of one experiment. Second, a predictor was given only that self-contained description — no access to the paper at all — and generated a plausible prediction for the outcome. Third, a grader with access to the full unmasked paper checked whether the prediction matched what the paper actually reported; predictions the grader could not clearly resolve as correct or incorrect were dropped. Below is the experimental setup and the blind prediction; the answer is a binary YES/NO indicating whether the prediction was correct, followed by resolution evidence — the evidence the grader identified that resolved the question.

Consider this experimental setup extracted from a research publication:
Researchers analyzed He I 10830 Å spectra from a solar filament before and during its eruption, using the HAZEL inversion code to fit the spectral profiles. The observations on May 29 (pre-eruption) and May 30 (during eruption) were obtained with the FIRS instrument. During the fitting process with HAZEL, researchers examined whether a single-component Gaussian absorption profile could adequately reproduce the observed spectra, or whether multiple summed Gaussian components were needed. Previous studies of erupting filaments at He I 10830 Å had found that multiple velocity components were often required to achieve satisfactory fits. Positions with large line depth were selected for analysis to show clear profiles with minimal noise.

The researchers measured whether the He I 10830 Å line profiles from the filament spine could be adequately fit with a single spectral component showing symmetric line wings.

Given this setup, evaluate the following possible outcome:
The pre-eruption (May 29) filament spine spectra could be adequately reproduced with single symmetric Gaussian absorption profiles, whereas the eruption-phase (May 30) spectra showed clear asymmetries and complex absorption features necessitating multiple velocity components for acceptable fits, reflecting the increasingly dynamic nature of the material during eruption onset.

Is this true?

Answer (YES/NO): NO